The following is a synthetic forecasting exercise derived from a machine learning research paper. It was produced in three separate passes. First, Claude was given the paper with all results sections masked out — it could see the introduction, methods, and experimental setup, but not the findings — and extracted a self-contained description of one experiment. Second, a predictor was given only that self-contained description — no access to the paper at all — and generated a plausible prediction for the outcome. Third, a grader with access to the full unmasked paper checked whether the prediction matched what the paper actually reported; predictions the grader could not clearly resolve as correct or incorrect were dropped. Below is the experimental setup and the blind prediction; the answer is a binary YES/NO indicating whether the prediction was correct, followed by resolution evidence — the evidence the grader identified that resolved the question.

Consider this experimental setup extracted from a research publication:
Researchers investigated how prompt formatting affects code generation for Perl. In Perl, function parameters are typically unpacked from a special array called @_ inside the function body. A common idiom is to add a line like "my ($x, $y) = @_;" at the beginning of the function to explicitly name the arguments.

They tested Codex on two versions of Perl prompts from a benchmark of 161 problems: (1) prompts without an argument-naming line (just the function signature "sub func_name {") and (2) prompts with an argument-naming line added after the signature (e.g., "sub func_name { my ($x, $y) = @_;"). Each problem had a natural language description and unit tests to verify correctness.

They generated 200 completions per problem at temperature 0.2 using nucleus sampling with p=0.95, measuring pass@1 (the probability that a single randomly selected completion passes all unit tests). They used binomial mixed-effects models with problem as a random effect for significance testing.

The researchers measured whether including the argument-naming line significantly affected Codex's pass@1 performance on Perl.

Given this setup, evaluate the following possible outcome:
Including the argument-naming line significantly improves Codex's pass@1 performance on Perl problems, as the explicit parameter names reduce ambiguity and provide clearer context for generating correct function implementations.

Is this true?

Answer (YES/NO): YES